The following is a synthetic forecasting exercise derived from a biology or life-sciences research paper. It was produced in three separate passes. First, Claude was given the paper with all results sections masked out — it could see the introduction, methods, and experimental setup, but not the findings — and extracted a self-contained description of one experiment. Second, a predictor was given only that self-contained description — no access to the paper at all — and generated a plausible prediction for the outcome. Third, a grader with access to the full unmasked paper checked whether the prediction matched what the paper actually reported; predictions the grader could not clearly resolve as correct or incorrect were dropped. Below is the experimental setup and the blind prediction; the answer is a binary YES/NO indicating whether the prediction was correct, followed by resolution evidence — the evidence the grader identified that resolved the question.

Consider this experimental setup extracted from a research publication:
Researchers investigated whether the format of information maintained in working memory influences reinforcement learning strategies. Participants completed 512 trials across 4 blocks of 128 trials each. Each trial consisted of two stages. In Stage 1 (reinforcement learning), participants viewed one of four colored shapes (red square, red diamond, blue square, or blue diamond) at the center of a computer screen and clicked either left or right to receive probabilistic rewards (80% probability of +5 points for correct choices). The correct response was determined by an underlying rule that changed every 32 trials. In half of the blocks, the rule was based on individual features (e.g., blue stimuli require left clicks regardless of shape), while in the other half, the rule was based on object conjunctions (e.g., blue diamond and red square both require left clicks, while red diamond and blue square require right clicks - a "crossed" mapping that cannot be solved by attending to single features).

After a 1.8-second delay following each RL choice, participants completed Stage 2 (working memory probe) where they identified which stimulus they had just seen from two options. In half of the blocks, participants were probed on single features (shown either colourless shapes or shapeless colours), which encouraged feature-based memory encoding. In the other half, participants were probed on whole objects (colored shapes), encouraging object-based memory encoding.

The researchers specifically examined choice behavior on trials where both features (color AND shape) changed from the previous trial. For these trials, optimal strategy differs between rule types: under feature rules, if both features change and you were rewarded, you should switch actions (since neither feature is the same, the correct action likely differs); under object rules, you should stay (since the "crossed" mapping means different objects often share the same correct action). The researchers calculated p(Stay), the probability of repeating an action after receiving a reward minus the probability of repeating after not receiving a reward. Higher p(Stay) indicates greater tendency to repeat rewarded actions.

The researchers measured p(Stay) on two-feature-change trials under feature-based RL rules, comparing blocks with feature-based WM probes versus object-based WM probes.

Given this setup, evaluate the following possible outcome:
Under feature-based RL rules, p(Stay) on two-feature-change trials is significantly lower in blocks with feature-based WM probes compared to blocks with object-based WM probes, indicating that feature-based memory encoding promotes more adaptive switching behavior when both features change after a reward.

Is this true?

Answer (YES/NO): YES